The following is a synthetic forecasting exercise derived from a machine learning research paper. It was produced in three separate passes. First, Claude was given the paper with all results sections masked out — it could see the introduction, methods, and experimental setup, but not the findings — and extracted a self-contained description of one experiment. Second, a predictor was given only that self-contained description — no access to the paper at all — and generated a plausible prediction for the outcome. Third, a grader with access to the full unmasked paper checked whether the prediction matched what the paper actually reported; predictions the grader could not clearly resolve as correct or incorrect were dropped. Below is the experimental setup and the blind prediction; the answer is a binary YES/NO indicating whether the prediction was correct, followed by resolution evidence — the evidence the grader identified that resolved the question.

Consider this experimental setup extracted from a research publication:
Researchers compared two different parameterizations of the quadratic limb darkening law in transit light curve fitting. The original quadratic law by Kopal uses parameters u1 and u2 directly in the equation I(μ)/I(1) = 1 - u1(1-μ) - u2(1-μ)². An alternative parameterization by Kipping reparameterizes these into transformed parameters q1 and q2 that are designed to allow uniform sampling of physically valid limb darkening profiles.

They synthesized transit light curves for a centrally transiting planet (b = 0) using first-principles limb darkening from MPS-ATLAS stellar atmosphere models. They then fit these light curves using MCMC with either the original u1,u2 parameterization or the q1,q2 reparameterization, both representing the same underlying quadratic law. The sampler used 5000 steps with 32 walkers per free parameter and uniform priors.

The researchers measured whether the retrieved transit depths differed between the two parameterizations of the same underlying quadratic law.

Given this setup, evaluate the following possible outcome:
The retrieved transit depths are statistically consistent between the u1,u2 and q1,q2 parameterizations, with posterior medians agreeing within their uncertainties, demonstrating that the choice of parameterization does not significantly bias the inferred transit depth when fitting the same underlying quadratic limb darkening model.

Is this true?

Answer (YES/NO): YES